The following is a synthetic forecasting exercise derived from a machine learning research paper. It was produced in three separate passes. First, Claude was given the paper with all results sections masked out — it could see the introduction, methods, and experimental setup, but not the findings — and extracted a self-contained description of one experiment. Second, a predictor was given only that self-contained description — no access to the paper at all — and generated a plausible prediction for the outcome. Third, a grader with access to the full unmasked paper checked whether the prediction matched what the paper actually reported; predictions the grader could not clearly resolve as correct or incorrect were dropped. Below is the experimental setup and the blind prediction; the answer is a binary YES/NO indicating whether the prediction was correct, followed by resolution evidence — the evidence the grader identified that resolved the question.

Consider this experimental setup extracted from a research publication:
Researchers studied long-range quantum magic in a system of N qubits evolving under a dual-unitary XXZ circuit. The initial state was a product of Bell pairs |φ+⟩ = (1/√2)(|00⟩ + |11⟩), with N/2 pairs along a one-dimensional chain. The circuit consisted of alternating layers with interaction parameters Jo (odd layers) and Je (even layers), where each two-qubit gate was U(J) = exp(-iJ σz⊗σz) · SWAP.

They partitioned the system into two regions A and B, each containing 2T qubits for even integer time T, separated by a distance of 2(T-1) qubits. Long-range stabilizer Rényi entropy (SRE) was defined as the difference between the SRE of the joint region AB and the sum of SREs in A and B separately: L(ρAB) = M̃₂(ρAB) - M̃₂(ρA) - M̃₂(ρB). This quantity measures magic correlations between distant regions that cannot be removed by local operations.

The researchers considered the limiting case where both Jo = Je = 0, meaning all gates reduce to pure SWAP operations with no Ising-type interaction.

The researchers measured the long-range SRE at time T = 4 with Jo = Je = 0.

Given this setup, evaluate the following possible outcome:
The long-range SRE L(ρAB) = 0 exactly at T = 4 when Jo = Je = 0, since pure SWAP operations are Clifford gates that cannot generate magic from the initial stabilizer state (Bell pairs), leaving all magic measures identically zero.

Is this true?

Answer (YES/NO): YES